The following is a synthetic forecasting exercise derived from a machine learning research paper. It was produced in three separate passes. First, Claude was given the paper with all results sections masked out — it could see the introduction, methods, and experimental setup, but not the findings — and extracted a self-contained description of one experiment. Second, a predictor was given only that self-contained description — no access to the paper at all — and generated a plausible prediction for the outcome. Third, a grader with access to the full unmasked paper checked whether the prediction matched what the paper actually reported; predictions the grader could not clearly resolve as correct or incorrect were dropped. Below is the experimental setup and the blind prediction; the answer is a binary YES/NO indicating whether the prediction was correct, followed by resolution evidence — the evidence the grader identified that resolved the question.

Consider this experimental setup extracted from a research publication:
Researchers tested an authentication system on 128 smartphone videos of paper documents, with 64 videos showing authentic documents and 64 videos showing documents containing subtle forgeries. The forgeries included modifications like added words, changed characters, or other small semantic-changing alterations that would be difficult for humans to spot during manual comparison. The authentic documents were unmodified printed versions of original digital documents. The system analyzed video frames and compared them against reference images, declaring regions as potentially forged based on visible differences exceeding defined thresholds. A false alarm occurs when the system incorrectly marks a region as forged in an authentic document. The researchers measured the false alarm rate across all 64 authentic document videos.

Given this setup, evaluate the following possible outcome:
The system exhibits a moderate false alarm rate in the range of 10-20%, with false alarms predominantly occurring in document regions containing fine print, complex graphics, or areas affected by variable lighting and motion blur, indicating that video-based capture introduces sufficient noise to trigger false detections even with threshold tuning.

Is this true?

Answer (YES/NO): NO